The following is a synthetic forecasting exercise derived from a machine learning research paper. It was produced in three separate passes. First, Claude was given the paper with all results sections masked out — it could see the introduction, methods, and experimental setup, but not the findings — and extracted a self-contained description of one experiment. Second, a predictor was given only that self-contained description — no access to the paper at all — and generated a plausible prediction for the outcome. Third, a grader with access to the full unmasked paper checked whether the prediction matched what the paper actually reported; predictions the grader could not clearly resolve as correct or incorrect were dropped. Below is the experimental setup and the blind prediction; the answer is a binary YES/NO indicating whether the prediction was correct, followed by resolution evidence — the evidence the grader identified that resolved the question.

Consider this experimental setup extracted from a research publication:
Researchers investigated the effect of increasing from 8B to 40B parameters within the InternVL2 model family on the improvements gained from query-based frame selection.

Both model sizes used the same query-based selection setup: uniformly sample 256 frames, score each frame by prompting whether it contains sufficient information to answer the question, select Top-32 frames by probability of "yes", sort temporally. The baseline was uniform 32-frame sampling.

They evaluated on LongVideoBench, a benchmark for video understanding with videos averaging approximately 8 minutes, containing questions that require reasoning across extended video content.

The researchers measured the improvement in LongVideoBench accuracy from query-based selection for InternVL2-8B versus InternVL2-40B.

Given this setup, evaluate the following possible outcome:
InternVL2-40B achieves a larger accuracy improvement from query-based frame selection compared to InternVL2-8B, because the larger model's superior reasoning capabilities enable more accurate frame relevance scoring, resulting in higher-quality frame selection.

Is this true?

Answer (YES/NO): NO